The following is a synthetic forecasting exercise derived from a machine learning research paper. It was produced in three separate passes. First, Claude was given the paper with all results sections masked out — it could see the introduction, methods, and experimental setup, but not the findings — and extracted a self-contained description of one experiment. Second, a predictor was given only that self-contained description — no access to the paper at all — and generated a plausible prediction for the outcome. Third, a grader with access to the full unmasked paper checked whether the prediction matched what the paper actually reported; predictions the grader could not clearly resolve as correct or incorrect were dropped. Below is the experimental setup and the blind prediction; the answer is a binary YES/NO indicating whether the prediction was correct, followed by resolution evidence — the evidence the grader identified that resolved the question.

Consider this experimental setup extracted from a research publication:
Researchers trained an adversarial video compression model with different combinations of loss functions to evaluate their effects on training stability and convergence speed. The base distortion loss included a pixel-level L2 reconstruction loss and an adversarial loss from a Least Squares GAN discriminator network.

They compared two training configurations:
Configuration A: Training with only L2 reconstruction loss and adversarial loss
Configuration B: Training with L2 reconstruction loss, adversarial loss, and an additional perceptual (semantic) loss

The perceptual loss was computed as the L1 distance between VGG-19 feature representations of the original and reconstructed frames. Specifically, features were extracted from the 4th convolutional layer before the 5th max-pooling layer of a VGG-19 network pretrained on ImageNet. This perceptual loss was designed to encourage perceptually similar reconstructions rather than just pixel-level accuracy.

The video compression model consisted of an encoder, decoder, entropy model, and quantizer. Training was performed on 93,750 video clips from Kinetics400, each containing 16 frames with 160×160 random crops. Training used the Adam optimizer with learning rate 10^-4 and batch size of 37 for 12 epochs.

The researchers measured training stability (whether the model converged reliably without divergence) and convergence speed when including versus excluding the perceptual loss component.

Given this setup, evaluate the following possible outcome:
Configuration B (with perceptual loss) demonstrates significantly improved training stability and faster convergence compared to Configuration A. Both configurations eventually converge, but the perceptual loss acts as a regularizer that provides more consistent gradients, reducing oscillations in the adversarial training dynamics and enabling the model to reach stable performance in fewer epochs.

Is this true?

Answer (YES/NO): YES